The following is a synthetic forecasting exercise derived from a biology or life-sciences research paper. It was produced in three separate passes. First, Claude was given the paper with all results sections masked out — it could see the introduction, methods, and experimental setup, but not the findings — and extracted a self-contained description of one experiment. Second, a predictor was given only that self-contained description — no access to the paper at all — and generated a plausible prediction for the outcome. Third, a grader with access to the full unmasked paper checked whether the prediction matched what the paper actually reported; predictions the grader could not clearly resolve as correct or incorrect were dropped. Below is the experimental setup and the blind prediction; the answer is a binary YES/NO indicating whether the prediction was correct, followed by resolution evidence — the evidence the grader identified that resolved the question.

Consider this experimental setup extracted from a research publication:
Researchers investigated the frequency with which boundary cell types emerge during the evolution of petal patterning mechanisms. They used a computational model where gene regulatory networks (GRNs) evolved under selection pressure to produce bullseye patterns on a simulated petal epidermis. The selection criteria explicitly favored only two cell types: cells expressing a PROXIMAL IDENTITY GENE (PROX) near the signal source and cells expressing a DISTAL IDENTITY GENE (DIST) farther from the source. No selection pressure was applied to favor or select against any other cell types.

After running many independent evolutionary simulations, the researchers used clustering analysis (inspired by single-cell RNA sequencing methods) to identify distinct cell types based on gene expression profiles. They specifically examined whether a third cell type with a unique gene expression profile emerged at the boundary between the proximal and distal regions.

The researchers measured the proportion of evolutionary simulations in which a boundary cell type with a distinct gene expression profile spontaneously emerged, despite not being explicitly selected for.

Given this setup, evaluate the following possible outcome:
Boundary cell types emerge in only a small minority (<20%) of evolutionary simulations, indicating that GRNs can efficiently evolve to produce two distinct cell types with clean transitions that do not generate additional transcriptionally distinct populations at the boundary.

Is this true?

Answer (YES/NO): NO